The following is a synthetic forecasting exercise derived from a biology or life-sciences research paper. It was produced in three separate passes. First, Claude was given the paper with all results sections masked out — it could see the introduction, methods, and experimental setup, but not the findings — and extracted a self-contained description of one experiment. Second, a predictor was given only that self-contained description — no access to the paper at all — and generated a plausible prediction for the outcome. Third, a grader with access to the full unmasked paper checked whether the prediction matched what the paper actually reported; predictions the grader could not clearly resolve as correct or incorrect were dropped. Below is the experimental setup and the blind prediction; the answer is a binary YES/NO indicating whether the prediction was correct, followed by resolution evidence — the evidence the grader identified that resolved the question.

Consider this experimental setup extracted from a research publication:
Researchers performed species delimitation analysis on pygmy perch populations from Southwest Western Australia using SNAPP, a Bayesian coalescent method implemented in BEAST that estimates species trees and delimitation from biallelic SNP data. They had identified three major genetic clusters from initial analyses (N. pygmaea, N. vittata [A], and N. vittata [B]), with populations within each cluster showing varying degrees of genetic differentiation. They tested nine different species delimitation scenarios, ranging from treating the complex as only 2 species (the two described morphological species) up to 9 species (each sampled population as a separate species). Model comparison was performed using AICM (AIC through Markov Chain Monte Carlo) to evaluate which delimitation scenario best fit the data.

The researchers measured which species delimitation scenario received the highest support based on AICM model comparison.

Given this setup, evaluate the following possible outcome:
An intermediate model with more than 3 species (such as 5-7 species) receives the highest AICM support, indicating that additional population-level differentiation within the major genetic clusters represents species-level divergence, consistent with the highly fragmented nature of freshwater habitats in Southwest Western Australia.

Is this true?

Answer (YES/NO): NO